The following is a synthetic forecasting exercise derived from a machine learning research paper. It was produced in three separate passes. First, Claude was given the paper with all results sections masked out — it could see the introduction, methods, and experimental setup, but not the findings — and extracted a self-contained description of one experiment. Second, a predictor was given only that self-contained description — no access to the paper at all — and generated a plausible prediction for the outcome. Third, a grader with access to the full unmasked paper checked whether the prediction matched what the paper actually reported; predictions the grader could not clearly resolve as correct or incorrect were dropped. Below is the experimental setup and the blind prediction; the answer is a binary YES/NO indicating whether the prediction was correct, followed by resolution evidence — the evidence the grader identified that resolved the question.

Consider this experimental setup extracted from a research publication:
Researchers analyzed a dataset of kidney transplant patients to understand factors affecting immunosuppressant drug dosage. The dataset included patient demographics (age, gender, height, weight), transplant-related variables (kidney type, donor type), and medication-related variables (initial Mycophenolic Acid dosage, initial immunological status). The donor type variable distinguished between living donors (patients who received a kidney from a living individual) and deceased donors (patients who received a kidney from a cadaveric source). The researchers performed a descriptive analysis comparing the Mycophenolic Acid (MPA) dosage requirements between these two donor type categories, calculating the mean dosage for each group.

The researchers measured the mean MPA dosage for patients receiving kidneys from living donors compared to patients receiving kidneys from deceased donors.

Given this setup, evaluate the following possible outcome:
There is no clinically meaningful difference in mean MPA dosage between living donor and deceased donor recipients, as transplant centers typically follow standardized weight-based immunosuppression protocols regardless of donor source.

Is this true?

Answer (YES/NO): NO